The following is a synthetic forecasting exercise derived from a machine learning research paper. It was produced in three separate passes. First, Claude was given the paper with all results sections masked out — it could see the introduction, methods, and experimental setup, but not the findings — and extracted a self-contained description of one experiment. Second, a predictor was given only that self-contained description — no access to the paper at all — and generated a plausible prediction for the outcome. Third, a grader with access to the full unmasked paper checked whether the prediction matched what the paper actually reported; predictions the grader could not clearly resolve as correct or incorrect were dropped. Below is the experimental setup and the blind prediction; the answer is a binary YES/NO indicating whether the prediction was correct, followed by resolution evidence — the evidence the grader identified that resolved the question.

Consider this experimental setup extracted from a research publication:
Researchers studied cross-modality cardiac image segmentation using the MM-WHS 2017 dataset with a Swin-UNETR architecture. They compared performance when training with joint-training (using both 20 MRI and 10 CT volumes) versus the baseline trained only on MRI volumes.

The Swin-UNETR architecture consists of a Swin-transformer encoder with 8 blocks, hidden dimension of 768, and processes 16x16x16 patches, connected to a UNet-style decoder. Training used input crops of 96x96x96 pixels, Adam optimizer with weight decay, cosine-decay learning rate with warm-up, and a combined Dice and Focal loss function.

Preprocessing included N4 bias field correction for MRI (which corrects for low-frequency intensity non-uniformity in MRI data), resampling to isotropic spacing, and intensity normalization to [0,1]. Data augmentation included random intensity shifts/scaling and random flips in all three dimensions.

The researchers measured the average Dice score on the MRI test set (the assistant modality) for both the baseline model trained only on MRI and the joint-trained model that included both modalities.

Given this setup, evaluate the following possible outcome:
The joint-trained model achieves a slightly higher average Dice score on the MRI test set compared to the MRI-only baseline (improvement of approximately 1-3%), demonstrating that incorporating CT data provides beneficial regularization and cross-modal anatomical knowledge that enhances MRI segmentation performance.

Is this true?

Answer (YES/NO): YES